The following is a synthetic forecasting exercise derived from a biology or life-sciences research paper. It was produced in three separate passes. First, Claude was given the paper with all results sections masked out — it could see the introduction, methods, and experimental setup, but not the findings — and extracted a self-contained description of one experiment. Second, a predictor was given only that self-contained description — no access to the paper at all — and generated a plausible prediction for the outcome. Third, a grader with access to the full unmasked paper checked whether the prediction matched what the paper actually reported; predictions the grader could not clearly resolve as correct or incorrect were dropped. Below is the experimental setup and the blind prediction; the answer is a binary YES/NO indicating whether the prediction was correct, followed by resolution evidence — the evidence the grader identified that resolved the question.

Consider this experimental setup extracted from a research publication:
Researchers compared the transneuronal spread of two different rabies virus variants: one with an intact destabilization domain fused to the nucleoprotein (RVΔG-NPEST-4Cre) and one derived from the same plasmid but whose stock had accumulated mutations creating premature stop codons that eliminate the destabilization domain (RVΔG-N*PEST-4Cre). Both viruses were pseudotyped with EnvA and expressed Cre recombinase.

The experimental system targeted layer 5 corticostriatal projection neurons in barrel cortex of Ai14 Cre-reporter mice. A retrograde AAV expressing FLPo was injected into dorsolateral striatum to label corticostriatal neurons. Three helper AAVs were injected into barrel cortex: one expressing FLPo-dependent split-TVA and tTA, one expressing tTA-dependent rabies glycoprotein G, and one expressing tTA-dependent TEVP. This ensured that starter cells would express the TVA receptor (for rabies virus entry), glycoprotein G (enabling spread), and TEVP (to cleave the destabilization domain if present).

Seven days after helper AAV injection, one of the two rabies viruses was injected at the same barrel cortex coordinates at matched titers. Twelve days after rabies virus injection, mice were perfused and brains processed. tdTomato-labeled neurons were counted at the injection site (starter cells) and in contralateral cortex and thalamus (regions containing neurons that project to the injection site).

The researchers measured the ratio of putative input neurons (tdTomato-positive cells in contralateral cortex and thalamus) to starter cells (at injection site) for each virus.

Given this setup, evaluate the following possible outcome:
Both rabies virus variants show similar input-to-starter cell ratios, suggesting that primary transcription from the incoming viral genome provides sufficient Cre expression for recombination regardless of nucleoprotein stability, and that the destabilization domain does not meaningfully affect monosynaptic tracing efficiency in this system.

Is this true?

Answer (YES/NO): NO